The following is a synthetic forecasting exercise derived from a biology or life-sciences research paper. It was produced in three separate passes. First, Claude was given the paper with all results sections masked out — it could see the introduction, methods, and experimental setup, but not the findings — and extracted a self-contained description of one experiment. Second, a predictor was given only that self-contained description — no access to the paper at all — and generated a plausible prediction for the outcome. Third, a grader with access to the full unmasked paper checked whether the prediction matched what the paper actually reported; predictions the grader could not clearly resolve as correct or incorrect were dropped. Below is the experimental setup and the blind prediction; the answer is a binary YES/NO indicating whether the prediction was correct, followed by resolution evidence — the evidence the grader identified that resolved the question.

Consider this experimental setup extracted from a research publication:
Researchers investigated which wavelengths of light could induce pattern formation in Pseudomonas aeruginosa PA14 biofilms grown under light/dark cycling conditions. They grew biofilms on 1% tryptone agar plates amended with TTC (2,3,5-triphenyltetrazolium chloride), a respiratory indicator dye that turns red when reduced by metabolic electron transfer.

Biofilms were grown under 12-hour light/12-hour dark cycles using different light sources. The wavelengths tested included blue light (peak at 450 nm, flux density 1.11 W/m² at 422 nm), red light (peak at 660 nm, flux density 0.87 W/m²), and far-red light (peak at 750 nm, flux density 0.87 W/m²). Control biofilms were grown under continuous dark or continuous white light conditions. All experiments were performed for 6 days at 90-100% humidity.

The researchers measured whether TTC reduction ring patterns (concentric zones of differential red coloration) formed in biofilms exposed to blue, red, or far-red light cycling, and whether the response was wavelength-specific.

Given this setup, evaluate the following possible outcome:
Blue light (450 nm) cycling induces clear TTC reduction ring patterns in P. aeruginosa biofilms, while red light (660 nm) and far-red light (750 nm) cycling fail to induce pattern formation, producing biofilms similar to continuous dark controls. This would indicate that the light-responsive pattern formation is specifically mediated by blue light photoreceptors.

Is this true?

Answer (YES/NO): NO